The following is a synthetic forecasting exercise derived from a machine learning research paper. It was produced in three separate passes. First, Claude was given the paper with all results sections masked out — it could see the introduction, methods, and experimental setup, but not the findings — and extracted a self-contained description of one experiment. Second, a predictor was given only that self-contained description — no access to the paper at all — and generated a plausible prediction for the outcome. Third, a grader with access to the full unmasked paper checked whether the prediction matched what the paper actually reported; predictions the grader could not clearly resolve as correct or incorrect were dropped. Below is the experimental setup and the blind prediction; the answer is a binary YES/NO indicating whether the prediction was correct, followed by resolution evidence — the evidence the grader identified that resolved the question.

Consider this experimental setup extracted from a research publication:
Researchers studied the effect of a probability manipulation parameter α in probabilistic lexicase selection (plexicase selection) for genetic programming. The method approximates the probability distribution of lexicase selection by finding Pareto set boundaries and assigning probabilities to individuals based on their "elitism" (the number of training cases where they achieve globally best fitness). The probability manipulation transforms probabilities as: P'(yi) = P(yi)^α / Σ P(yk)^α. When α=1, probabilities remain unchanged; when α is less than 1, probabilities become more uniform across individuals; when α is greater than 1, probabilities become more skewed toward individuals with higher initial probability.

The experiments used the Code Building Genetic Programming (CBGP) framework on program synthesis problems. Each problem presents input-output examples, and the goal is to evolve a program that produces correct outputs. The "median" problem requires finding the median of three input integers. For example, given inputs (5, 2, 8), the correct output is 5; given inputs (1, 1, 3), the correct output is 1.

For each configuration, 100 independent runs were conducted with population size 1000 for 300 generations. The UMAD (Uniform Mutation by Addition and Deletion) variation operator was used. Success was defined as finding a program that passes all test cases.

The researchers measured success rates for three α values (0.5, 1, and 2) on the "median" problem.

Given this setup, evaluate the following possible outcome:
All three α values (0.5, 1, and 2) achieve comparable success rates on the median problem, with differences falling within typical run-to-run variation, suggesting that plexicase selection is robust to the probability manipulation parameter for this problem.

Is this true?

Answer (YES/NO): NO